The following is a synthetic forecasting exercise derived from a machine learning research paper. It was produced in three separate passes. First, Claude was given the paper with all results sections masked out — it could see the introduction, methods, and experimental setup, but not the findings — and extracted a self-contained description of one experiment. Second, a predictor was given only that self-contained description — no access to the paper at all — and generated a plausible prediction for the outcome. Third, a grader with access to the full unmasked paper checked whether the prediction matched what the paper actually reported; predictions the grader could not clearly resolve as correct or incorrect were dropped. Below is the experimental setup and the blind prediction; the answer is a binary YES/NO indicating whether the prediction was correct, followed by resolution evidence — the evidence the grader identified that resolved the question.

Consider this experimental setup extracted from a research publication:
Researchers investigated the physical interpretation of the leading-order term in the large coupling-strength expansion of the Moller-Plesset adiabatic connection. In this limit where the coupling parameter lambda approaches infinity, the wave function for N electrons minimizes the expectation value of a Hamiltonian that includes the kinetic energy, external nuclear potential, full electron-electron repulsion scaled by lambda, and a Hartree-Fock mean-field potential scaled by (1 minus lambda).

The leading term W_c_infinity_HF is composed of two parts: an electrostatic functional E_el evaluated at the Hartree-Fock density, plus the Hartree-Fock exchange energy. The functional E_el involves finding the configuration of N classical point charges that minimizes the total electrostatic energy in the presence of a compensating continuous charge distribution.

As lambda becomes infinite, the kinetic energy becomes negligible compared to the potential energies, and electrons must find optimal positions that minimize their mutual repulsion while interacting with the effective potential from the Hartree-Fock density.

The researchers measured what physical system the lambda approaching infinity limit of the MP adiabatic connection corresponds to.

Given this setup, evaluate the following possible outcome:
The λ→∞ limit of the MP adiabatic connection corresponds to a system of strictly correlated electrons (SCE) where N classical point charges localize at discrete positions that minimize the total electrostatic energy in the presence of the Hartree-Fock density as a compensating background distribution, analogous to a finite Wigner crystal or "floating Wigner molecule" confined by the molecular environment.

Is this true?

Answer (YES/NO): YES